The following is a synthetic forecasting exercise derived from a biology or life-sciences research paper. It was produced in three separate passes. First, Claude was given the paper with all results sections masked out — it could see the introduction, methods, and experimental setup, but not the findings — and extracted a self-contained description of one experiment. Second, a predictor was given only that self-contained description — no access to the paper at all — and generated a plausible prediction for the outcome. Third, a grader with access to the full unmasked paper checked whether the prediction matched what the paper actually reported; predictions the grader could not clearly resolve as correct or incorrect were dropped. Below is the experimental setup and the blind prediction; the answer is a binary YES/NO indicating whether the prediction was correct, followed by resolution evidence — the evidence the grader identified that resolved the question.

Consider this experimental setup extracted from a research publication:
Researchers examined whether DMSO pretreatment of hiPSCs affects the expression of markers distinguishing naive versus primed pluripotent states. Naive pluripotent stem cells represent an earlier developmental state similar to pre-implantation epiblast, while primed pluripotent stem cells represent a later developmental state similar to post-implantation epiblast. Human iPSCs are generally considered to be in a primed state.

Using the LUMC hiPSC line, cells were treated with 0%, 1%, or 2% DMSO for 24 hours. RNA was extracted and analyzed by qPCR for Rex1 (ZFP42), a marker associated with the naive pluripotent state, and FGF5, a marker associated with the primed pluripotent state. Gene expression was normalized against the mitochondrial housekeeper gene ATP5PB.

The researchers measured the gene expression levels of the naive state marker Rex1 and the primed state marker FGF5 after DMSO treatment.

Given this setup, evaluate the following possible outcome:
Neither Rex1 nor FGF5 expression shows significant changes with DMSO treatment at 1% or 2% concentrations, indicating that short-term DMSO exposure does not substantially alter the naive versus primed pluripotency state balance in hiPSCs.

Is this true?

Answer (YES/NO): NO